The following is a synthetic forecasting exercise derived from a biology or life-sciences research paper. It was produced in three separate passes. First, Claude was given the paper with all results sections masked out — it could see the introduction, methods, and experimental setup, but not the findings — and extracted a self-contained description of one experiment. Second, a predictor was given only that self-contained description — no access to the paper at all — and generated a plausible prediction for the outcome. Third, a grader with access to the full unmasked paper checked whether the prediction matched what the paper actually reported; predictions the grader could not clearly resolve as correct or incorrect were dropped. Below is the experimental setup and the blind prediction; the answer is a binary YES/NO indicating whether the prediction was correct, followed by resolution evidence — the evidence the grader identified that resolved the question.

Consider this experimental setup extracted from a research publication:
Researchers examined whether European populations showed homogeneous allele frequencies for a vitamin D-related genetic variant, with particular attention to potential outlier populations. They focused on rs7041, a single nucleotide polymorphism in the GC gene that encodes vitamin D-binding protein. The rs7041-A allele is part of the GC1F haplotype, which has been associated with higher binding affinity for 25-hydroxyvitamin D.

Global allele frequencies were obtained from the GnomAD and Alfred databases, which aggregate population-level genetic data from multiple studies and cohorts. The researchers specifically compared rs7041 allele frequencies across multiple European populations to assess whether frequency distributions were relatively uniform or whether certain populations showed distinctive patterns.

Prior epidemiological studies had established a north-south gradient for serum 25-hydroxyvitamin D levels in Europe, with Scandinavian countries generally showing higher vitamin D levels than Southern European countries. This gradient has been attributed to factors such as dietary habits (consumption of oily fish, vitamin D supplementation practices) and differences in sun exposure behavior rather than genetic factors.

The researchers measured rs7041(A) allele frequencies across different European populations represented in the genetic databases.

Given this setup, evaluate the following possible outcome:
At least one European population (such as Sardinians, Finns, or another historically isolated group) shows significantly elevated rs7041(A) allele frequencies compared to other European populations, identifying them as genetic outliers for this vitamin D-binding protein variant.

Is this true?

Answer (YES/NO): YES